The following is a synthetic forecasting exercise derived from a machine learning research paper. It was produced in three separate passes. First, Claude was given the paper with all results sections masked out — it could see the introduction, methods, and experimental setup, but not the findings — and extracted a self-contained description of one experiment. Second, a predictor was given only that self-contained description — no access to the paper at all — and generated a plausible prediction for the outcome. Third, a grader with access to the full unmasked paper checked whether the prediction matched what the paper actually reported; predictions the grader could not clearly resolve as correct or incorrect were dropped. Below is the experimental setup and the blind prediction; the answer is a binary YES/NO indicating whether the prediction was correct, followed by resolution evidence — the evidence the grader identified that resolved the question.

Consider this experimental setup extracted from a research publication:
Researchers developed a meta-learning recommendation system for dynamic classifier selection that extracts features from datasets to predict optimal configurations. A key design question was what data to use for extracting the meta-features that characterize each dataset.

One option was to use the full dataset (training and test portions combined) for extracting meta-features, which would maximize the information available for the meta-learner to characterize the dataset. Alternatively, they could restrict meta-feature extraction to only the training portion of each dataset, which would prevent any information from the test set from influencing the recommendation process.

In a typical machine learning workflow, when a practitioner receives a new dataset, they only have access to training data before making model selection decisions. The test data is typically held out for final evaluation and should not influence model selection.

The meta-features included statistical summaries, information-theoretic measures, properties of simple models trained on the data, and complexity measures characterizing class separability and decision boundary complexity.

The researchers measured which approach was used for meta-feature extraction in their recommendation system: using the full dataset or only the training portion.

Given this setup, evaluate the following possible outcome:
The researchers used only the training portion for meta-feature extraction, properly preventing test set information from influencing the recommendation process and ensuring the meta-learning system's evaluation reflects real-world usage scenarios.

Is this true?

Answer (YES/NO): YES